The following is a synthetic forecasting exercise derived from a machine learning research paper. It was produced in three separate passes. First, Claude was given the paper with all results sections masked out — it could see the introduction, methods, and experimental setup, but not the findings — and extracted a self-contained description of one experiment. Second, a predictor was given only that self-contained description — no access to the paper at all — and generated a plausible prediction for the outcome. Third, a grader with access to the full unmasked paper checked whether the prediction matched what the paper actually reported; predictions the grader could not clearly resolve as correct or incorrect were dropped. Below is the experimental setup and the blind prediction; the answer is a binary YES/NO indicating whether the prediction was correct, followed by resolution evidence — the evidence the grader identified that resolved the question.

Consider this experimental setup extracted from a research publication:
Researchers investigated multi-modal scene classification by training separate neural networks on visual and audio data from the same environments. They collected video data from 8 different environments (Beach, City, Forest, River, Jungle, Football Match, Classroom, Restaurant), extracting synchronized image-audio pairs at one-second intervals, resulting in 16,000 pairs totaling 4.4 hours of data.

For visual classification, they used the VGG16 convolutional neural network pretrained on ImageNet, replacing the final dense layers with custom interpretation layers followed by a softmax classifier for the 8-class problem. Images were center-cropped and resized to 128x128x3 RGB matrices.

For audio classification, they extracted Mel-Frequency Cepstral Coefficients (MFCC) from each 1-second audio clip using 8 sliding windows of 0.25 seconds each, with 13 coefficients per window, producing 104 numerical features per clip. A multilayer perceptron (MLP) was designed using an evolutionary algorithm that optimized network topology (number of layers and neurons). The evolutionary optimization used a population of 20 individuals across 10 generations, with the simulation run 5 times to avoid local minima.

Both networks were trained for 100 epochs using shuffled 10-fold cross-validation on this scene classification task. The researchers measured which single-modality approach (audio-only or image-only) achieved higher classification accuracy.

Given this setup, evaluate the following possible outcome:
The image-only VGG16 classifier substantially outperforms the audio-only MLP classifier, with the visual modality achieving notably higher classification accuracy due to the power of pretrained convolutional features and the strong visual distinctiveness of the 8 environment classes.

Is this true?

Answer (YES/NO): NO